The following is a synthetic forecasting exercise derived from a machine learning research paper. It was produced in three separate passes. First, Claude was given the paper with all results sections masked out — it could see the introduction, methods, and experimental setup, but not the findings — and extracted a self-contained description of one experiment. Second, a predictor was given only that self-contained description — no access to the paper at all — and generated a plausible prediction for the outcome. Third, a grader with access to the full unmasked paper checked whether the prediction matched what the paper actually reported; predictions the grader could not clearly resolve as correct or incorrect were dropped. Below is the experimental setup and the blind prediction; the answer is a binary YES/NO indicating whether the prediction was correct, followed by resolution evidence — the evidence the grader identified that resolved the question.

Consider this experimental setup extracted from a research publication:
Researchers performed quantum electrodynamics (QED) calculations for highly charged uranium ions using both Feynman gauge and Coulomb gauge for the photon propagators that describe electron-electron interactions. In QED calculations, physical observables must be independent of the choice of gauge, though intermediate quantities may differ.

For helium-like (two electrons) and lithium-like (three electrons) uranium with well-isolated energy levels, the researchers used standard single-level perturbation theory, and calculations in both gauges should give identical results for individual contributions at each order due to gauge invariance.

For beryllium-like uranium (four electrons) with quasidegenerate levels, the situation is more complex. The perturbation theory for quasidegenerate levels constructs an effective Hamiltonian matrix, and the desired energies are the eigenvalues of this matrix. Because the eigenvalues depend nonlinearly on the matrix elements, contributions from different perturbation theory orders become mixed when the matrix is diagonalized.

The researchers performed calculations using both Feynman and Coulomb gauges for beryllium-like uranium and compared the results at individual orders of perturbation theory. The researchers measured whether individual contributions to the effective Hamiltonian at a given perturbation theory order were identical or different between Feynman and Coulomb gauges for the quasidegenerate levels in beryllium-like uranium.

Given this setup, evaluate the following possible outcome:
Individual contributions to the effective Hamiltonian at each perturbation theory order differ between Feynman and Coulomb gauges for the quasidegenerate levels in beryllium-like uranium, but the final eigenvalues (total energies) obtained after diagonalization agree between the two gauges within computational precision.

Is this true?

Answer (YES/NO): YES